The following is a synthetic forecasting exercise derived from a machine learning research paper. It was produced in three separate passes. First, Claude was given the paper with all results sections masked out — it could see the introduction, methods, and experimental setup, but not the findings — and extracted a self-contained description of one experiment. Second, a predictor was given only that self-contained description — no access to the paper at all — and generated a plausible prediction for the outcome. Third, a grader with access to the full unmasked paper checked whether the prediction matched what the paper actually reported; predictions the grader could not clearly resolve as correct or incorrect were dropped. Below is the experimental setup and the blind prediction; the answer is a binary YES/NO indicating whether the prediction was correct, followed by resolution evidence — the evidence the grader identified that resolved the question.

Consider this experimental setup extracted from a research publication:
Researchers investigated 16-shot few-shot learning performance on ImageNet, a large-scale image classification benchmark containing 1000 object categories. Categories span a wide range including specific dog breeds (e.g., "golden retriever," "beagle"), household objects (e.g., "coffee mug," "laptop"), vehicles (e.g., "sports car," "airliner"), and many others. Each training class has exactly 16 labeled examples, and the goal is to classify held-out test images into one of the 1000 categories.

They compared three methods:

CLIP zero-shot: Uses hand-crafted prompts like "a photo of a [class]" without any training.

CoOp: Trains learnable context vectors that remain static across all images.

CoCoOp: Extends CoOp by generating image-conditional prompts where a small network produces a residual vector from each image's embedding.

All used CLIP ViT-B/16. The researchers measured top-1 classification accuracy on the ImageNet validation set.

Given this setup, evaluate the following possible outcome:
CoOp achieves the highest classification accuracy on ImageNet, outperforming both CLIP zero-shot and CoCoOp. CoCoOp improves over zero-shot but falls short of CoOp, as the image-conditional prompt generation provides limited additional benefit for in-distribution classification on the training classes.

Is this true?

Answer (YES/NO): YES